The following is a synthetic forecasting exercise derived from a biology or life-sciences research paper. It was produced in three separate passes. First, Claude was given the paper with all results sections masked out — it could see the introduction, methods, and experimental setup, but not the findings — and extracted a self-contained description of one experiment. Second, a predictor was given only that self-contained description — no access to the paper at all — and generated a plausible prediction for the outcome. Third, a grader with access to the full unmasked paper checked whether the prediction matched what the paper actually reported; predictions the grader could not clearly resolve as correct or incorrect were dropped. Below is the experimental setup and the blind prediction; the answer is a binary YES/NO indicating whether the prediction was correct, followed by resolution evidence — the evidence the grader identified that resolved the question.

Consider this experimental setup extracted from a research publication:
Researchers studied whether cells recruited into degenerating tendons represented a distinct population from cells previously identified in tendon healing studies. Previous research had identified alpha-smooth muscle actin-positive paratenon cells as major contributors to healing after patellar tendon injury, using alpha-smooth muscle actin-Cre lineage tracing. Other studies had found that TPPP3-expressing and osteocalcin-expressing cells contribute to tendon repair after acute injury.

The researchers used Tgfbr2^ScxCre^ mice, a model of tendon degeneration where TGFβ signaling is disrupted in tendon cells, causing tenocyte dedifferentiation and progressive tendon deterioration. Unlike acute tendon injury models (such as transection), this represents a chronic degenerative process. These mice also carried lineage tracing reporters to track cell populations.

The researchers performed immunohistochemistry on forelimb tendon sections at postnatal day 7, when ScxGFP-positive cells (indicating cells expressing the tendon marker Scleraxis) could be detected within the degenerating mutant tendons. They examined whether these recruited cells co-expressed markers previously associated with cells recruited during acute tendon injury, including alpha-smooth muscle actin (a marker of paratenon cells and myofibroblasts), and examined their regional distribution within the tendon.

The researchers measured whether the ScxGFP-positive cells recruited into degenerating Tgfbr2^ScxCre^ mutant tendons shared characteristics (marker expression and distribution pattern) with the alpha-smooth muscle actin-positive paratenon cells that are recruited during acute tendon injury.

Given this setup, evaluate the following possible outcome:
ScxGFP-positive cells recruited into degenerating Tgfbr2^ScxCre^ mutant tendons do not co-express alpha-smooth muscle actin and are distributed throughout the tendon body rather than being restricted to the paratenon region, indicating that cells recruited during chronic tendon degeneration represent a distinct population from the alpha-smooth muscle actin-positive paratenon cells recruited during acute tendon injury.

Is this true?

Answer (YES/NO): YES